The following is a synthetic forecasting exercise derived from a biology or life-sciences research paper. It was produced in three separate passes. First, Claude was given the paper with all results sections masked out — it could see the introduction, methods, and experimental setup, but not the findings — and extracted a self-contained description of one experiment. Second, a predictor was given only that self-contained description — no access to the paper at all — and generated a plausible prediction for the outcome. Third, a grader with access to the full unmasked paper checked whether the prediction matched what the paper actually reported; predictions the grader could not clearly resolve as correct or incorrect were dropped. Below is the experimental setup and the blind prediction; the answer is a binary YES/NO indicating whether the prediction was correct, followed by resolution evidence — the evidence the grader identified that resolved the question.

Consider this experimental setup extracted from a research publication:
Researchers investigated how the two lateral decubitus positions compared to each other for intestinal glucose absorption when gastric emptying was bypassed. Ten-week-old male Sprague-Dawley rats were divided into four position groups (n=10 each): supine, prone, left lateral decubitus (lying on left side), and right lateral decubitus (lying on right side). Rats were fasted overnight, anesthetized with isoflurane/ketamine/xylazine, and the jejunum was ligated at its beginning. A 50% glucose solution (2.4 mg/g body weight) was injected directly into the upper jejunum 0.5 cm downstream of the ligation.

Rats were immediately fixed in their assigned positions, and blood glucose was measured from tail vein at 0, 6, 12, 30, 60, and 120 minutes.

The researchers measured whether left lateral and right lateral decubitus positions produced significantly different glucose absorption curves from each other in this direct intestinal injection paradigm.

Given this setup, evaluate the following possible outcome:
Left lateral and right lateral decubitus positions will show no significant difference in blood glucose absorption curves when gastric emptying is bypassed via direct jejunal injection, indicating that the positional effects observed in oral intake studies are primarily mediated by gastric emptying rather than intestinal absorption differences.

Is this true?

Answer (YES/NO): NO